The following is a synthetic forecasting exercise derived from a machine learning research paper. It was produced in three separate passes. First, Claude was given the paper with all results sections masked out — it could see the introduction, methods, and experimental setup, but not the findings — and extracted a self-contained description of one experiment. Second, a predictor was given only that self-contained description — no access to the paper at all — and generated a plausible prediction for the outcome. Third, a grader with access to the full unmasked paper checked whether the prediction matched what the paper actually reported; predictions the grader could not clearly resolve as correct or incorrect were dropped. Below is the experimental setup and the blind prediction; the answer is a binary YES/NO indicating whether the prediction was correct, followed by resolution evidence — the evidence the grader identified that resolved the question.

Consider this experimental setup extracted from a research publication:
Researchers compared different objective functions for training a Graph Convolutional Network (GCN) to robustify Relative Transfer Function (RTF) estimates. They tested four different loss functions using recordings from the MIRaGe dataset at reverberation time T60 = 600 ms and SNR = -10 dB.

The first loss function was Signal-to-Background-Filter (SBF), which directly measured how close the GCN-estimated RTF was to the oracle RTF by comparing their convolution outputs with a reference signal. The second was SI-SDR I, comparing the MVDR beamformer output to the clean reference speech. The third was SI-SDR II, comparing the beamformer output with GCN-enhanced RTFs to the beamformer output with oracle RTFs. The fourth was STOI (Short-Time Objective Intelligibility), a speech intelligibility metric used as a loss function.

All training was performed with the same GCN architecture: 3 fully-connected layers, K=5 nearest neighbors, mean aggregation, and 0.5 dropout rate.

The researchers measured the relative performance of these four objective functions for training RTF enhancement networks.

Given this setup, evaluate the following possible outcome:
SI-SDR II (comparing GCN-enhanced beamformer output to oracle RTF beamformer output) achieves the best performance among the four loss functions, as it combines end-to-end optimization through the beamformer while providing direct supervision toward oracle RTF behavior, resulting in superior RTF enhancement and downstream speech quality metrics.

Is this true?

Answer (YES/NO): NO